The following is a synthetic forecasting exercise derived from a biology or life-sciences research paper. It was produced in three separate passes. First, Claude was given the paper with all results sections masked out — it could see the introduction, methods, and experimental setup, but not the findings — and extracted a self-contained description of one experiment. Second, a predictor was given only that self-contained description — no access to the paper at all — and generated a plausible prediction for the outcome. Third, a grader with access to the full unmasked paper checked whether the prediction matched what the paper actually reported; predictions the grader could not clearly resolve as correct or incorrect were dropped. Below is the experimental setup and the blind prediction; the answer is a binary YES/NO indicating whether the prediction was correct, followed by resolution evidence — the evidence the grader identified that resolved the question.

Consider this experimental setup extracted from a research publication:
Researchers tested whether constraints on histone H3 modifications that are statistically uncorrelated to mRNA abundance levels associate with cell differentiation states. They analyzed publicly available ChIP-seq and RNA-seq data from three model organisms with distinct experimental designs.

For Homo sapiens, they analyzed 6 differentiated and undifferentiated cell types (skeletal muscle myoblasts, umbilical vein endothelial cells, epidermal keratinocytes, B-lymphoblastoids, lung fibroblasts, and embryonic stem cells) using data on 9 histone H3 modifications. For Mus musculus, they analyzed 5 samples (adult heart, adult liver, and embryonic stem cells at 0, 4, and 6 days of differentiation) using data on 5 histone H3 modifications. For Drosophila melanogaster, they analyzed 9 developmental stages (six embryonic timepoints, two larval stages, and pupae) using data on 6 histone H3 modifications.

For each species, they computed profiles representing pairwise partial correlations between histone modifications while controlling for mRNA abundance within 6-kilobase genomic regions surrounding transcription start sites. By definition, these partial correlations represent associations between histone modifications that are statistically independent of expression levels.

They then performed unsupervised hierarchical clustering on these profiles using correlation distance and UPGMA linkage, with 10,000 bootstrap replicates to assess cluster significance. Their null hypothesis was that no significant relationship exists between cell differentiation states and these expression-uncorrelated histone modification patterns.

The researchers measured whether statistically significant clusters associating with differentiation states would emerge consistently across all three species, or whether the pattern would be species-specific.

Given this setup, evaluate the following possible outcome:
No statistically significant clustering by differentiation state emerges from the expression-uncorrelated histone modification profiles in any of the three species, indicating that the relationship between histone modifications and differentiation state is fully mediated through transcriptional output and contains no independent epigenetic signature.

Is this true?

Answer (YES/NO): NO